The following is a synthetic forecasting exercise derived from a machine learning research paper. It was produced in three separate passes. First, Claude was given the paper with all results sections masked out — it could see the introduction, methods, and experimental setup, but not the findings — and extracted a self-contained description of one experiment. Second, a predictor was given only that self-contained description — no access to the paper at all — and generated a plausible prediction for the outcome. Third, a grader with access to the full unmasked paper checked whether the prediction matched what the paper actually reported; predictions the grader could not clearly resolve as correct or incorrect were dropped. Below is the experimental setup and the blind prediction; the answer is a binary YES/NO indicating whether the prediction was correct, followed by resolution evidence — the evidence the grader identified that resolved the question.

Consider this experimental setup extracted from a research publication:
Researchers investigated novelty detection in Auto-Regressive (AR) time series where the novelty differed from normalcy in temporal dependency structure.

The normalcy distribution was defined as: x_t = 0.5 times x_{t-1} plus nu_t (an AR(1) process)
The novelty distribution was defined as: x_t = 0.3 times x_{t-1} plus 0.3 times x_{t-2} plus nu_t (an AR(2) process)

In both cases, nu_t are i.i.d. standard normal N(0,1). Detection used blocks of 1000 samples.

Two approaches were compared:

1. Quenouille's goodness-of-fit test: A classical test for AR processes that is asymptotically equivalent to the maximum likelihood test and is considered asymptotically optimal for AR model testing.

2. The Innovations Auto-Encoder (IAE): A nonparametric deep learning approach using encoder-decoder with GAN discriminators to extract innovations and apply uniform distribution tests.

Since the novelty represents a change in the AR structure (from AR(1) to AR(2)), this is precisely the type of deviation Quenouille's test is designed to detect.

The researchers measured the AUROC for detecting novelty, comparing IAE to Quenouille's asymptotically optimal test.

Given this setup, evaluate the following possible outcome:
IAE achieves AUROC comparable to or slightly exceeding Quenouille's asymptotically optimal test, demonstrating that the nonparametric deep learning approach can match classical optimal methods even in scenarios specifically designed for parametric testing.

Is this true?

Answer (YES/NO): YES